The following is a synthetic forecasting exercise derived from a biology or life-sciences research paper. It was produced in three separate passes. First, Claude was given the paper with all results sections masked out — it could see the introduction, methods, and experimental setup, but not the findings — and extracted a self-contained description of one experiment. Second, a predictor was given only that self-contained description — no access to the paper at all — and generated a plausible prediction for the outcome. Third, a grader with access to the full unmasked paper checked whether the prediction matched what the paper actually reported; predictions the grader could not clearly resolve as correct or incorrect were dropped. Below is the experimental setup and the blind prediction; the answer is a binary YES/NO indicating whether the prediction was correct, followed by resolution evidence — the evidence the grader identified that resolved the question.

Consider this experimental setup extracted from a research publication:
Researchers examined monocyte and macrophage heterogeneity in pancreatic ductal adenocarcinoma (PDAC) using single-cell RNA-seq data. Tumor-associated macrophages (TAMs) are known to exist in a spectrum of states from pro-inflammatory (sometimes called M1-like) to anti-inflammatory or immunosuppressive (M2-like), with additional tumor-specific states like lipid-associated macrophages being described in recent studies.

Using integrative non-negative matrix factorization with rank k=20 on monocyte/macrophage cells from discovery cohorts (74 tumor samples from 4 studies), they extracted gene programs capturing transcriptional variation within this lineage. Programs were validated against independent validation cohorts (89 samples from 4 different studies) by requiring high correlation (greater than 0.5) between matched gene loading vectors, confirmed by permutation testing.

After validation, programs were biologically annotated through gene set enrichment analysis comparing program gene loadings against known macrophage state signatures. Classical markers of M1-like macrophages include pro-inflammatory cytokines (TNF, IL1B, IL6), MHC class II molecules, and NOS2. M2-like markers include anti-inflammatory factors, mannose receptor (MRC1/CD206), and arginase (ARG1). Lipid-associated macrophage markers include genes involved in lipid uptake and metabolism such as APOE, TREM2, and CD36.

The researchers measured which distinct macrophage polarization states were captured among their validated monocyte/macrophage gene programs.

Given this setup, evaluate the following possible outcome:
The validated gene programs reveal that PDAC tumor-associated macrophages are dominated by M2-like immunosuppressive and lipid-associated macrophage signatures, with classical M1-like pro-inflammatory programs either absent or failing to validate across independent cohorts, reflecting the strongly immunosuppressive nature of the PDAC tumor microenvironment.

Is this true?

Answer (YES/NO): NO